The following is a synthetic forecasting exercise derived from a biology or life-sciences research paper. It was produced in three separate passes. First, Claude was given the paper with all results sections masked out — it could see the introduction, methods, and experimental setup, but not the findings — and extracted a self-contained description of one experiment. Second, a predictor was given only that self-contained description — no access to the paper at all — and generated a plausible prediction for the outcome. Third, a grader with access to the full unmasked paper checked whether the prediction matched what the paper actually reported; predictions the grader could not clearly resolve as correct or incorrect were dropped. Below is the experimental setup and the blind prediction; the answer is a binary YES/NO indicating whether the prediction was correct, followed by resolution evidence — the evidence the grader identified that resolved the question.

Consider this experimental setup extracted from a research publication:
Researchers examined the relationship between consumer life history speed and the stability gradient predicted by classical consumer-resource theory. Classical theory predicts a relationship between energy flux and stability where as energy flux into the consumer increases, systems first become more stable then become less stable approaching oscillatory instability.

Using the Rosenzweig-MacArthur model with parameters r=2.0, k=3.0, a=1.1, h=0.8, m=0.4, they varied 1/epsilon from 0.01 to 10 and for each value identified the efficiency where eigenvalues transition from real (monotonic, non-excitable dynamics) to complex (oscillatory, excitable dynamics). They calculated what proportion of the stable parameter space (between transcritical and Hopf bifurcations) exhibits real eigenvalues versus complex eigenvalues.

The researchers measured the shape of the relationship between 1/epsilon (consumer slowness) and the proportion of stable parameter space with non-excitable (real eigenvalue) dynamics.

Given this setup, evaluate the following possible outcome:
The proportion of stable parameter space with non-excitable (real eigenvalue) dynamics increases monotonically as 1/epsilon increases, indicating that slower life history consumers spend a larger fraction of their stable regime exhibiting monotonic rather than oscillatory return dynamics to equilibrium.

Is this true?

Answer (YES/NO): YES